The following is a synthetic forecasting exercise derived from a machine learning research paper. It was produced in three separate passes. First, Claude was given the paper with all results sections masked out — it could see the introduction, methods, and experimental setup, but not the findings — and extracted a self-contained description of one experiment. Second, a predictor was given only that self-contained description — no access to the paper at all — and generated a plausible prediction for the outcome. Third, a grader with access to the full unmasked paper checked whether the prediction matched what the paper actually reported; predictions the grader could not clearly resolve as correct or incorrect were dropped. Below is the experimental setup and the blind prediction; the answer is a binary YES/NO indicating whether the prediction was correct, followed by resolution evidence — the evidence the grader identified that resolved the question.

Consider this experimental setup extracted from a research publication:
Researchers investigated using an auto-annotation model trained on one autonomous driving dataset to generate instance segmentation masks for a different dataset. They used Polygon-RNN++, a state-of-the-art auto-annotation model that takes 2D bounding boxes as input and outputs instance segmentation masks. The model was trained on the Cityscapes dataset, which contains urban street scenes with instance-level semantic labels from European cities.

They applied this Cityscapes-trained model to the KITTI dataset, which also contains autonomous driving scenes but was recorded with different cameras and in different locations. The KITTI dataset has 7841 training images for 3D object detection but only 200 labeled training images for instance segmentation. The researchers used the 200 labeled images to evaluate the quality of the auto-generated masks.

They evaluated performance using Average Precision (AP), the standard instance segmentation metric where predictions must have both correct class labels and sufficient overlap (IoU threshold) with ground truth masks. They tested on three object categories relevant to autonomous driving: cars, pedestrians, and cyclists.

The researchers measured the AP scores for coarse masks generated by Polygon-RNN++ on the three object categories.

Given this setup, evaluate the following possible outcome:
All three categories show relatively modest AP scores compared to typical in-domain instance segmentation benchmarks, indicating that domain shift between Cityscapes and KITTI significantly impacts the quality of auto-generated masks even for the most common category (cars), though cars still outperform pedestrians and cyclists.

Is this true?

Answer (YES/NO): YES